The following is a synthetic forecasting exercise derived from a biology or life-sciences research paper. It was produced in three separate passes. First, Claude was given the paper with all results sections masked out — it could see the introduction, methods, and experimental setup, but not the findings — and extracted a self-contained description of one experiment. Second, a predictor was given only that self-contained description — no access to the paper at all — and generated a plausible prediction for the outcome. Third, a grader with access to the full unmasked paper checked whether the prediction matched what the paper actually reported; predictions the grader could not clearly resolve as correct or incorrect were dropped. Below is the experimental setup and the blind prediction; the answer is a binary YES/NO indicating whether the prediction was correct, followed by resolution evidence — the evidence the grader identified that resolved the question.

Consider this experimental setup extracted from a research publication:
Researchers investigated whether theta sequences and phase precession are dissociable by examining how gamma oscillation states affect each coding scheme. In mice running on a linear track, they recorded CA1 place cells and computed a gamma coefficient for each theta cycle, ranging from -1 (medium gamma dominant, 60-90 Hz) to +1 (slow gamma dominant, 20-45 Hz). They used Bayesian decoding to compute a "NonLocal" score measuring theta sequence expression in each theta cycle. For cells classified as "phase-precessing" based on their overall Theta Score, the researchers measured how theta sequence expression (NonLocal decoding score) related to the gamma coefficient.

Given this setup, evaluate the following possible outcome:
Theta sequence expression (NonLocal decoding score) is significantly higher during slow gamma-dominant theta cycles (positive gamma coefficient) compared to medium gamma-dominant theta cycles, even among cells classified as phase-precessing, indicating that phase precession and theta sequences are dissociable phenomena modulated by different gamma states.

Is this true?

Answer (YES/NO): YES